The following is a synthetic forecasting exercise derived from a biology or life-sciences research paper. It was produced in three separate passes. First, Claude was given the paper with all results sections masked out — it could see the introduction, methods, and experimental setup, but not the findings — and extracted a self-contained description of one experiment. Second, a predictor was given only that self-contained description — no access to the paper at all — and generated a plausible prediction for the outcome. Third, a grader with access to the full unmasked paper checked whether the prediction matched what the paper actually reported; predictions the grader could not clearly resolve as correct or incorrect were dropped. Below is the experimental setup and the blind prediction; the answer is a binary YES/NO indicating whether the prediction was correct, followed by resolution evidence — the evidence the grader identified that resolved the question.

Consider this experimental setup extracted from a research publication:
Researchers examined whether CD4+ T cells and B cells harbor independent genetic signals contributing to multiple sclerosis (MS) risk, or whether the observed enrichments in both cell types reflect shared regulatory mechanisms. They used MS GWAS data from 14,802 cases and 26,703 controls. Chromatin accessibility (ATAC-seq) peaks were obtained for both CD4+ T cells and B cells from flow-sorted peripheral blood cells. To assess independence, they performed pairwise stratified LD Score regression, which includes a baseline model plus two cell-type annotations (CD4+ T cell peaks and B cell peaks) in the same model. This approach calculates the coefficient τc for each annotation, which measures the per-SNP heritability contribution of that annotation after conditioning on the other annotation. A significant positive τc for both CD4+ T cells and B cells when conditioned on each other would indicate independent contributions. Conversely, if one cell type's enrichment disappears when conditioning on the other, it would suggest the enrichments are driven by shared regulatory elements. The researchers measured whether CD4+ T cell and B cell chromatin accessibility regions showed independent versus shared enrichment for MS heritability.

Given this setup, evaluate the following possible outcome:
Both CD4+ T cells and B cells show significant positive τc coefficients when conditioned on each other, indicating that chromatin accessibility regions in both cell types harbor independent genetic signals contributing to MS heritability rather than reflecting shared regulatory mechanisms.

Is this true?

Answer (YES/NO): YES